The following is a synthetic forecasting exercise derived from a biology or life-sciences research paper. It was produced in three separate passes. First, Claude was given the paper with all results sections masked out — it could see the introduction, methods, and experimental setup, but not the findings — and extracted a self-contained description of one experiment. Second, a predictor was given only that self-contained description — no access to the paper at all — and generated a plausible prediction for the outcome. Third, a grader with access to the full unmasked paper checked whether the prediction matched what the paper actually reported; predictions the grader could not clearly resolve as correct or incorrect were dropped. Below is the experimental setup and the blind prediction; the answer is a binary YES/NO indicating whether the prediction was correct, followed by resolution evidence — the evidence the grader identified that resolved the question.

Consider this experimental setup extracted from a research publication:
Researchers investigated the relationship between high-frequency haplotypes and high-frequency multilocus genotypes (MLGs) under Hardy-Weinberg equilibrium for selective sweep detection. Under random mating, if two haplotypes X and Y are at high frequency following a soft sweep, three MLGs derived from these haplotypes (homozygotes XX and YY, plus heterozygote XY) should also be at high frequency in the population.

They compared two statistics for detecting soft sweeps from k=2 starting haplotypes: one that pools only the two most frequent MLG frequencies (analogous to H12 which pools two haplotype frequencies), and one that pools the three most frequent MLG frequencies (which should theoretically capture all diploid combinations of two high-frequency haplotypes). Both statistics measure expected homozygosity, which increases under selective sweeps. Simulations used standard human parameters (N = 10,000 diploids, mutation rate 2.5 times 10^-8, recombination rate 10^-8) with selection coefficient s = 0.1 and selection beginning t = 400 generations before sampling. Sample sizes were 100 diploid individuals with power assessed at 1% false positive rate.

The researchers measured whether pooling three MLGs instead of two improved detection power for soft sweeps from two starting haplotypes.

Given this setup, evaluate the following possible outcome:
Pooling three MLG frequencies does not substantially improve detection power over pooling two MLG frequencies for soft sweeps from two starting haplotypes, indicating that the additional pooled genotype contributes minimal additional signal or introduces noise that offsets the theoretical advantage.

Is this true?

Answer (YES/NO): YES